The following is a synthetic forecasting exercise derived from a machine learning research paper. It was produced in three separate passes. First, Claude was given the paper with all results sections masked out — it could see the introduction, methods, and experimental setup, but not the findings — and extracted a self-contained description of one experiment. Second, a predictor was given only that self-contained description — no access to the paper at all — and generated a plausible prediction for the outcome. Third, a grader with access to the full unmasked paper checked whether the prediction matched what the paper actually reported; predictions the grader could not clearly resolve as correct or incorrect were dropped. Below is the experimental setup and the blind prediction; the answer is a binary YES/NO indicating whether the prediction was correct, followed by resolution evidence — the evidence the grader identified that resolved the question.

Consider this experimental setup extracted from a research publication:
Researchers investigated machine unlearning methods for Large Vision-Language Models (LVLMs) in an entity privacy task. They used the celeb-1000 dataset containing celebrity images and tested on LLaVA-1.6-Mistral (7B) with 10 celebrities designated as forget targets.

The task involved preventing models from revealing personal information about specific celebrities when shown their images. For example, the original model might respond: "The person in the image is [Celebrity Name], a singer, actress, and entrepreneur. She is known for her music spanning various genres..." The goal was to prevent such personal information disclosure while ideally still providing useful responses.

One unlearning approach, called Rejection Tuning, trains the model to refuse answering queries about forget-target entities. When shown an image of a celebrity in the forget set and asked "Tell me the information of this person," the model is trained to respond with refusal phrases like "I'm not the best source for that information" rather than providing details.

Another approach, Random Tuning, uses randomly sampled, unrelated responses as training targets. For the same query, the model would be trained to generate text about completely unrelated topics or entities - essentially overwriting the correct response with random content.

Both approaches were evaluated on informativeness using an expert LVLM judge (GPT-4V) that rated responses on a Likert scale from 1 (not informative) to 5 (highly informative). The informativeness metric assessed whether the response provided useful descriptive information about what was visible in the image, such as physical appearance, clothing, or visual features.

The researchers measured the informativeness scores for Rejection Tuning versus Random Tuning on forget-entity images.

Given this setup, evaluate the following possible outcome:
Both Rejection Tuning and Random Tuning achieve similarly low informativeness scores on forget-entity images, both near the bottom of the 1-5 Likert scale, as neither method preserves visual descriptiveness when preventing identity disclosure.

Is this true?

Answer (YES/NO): YES